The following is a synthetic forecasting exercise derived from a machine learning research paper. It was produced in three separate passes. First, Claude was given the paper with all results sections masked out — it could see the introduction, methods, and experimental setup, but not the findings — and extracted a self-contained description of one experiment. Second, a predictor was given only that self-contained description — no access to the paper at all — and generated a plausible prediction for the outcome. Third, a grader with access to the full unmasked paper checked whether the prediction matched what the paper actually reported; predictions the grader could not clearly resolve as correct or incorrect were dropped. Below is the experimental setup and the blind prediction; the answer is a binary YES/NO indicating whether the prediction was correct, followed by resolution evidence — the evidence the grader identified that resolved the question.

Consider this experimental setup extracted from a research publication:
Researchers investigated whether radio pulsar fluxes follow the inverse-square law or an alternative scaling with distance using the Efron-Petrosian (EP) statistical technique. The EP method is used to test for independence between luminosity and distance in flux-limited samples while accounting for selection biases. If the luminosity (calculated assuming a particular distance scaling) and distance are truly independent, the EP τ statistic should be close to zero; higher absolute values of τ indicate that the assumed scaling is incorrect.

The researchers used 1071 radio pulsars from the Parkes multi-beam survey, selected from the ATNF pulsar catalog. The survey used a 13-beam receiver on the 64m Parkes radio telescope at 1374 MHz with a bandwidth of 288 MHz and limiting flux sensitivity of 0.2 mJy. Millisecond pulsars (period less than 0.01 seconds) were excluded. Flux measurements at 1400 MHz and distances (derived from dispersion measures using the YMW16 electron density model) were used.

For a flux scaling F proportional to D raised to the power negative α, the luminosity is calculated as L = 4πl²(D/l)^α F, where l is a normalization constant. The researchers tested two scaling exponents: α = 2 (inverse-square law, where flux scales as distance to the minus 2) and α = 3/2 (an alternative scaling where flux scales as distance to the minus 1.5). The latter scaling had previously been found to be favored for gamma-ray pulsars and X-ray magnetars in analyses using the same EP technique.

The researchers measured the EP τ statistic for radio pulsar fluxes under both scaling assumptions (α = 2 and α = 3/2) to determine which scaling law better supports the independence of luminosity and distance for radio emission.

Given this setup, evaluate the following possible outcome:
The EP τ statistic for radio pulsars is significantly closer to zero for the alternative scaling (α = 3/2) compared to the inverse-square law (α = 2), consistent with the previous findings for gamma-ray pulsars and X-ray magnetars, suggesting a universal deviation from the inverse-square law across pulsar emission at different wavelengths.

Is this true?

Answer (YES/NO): NO